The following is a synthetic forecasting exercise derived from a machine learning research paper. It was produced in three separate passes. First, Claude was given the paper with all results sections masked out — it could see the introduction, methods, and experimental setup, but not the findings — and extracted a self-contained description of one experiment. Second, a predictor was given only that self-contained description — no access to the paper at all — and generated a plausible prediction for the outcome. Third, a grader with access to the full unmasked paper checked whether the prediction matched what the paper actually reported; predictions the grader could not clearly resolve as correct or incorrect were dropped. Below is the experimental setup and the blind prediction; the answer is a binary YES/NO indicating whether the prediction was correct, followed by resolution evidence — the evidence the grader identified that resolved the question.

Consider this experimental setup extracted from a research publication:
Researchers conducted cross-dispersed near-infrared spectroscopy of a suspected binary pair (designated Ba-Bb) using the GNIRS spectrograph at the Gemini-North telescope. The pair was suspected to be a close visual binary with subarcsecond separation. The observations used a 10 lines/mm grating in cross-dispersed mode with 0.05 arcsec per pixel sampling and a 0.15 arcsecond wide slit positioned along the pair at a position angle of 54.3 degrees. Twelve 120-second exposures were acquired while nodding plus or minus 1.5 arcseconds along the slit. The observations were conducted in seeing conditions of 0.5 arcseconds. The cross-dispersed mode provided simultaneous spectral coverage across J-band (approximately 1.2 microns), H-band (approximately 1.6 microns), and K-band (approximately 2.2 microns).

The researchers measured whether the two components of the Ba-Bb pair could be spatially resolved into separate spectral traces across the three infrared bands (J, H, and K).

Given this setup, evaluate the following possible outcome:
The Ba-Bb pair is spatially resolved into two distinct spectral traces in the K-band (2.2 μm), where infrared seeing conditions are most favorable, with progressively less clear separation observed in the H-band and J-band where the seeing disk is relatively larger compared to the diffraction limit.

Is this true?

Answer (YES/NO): NO